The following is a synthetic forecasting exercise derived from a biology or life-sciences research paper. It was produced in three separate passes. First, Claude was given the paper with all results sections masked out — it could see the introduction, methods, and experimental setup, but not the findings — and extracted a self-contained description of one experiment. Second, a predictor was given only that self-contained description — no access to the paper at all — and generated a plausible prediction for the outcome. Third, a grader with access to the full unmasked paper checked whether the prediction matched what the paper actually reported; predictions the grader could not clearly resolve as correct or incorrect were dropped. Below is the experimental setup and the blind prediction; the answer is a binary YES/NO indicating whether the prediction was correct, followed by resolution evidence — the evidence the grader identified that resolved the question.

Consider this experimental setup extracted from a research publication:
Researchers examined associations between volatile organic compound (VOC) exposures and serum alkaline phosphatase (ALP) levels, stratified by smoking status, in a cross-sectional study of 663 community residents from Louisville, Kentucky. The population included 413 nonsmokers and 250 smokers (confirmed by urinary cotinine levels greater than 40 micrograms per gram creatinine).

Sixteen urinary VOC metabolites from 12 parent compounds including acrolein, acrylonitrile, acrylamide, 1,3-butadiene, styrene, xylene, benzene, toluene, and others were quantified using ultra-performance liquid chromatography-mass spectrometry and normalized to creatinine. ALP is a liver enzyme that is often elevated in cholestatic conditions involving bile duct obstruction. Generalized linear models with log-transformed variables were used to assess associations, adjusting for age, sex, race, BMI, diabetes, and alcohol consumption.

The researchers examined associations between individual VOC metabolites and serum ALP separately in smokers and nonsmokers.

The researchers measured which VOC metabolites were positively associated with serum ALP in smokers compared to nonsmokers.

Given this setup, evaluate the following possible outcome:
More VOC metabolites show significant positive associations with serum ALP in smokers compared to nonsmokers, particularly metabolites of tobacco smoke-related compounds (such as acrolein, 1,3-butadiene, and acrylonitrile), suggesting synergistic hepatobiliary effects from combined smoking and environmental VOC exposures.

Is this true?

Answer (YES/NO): YES